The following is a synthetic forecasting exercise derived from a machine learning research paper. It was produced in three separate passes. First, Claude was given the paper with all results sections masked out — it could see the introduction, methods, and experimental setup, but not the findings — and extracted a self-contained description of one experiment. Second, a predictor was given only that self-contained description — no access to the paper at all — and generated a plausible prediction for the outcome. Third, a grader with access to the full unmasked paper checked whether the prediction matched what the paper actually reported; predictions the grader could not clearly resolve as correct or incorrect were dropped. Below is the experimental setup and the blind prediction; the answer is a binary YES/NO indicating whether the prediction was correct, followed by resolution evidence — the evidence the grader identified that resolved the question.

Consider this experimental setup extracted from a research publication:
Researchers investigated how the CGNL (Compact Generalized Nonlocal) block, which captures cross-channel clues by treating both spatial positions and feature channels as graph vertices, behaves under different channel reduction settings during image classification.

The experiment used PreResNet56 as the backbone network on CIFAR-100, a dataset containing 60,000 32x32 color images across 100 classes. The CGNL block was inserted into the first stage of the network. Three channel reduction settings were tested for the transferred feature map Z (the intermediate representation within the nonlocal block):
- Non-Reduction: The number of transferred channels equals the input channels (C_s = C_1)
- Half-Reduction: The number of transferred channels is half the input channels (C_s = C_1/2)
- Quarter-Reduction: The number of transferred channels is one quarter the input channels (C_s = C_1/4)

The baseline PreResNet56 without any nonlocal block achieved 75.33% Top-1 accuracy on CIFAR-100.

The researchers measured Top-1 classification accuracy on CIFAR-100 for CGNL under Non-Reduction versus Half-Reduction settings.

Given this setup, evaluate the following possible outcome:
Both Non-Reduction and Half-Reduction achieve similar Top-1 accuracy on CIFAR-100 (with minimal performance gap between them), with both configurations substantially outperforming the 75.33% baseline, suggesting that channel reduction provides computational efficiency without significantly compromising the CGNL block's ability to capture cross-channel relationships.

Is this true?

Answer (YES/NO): NO